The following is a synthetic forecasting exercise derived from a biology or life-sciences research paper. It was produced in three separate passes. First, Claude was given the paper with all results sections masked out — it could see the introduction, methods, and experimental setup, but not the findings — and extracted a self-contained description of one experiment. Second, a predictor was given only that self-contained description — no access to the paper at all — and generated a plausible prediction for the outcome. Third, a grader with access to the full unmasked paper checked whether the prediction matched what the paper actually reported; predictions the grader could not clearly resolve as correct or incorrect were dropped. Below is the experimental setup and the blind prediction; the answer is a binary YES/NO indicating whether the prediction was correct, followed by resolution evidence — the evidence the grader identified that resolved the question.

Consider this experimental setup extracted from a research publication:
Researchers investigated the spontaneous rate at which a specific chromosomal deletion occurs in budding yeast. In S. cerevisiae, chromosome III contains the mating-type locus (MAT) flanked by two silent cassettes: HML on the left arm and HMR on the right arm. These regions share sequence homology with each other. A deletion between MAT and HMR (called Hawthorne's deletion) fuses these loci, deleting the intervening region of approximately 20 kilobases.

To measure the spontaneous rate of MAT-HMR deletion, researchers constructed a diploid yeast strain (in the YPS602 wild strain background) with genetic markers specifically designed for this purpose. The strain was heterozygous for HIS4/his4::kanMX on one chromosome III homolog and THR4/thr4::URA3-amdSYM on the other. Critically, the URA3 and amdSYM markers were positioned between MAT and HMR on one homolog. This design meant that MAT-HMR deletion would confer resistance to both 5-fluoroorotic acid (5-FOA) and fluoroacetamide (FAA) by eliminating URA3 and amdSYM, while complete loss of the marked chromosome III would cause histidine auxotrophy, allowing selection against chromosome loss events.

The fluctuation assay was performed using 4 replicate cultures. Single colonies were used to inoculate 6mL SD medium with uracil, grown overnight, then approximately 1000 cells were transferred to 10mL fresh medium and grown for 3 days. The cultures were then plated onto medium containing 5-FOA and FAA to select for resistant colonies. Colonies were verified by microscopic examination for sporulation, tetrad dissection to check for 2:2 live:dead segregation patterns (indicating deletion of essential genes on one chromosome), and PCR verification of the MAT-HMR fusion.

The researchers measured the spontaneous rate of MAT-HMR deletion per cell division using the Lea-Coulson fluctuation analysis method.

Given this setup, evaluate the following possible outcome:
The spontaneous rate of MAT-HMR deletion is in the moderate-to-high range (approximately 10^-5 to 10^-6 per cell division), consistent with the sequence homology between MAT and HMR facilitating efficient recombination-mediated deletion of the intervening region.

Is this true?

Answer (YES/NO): NO